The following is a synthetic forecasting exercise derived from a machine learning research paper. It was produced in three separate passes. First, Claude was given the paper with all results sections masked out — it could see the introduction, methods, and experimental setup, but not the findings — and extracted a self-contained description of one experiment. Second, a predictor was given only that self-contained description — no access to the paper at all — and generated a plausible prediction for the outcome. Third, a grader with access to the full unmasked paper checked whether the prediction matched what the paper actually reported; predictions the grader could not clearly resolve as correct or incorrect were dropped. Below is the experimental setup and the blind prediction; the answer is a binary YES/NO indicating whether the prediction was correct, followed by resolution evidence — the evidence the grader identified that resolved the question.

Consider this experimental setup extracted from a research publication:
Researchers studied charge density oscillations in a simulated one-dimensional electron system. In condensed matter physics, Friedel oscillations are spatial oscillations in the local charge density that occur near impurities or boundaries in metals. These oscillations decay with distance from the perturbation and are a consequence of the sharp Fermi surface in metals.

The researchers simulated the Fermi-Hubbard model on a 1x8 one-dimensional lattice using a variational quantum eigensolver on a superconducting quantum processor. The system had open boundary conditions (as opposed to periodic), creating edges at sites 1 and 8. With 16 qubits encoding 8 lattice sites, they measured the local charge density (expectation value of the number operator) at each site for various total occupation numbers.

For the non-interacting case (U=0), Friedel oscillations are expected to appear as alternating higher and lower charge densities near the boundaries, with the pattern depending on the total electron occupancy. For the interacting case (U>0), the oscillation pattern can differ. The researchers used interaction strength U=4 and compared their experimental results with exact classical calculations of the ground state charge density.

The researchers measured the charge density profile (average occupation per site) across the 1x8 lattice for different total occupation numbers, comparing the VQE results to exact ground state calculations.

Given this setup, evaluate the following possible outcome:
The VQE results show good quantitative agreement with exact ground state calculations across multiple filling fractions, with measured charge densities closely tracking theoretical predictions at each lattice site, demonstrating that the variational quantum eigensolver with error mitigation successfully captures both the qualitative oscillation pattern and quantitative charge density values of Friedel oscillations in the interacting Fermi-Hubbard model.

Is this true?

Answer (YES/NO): NO